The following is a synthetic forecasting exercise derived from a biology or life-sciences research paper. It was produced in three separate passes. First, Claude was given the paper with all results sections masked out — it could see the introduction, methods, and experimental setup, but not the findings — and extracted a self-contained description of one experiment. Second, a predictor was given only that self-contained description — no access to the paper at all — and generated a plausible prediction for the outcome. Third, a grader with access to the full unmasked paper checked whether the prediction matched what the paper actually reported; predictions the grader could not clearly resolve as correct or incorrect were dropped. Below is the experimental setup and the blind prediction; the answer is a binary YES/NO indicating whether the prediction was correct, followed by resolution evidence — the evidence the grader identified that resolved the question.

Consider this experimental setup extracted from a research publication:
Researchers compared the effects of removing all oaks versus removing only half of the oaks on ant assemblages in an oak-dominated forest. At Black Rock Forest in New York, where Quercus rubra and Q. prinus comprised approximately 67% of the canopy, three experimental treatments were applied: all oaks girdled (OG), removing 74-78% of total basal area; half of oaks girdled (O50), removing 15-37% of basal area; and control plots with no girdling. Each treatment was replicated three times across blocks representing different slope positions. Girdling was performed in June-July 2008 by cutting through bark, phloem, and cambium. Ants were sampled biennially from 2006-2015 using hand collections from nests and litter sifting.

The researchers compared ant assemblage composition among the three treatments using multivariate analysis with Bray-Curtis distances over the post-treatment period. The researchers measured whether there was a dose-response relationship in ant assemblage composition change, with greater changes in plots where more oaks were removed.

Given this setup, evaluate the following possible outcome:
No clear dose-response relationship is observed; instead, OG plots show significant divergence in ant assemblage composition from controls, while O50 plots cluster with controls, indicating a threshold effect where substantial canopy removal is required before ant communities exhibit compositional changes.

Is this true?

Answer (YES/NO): NO